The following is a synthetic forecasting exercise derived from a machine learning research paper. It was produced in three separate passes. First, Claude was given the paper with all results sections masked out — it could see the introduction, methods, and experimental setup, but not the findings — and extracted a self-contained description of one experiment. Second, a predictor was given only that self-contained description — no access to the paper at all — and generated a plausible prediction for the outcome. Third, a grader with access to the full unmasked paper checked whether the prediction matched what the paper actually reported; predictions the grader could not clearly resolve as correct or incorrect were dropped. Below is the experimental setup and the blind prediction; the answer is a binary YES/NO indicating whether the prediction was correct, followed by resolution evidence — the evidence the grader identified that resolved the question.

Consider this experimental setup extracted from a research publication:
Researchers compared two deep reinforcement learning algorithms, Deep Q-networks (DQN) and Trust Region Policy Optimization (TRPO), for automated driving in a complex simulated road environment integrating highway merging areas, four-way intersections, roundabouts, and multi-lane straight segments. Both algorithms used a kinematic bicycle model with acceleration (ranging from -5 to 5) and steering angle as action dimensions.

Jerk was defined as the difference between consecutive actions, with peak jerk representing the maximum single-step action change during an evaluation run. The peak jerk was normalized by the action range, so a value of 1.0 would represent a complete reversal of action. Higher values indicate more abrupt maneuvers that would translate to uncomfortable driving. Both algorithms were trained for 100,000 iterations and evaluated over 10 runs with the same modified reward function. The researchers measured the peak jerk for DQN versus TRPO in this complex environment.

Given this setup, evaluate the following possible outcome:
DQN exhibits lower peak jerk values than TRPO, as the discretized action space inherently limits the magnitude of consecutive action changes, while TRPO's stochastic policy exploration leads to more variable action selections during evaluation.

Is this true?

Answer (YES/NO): NO